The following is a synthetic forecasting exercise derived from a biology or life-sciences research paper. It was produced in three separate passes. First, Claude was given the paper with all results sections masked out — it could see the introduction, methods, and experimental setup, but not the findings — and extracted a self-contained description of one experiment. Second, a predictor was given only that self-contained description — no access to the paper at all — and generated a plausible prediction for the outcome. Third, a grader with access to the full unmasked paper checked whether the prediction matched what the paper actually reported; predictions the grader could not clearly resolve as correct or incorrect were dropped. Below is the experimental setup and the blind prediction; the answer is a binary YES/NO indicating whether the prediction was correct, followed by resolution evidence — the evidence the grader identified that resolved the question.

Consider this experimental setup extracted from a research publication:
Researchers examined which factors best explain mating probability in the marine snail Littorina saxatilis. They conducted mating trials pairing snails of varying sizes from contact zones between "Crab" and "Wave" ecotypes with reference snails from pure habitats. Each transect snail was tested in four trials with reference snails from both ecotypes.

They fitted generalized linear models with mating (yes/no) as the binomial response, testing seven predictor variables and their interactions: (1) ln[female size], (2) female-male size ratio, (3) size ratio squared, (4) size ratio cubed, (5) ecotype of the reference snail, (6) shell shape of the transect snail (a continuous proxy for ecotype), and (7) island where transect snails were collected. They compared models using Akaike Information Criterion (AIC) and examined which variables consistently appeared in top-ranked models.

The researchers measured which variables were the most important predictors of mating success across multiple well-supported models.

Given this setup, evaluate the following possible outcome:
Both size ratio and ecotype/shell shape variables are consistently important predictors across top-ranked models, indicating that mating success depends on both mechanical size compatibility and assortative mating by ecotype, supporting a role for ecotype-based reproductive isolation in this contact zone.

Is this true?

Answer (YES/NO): NO